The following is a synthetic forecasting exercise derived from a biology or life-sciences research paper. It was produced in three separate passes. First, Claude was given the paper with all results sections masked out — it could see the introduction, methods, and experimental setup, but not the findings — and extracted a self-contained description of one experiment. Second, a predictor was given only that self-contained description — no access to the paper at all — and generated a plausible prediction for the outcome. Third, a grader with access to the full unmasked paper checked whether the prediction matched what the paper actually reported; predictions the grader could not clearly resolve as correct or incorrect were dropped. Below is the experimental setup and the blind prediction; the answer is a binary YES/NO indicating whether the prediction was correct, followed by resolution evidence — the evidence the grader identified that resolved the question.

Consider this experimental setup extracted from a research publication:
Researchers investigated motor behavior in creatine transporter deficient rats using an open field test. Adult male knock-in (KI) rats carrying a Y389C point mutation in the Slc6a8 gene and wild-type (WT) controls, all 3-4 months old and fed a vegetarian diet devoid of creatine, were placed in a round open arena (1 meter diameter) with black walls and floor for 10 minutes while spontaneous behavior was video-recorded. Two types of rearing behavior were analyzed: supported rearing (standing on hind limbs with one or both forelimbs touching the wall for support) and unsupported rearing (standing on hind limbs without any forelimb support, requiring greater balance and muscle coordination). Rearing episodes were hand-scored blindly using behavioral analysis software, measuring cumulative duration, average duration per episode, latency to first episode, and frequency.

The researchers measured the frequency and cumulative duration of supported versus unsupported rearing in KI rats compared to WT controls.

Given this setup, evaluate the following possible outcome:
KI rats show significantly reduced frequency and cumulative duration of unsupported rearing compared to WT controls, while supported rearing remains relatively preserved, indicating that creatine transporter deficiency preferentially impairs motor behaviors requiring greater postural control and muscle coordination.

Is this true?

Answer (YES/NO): YES